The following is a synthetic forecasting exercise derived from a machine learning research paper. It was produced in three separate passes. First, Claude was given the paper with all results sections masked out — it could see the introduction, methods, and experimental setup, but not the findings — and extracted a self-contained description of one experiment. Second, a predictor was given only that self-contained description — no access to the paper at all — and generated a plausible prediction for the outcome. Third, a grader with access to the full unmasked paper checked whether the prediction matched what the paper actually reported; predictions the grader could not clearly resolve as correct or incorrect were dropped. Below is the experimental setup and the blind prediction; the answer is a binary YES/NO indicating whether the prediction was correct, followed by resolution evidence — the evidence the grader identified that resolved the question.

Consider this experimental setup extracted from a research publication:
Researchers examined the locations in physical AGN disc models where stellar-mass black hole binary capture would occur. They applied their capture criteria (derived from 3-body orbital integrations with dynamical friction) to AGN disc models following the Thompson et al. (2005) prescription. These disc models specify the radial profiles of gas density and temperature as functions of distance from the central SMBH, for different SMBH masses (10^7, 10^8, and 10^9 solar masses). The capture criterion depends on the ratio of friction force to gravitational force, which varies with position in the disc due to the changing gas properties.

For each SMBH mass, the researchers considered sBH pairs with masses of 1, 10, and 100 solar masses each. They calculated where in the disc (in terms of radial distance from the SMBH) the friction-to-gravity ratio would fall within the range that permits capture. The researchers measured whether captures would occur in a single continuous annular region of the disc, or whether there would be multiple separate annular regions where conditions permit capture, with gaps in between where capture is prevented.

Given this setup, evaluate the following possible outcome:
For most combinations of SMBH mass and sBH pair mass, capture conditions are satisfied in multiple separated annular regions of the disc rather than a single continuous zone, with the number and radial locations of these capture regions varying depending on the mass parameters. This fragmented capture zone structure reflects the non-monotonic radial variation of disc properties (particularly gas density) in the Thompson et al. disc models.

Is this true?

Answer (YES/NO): NO